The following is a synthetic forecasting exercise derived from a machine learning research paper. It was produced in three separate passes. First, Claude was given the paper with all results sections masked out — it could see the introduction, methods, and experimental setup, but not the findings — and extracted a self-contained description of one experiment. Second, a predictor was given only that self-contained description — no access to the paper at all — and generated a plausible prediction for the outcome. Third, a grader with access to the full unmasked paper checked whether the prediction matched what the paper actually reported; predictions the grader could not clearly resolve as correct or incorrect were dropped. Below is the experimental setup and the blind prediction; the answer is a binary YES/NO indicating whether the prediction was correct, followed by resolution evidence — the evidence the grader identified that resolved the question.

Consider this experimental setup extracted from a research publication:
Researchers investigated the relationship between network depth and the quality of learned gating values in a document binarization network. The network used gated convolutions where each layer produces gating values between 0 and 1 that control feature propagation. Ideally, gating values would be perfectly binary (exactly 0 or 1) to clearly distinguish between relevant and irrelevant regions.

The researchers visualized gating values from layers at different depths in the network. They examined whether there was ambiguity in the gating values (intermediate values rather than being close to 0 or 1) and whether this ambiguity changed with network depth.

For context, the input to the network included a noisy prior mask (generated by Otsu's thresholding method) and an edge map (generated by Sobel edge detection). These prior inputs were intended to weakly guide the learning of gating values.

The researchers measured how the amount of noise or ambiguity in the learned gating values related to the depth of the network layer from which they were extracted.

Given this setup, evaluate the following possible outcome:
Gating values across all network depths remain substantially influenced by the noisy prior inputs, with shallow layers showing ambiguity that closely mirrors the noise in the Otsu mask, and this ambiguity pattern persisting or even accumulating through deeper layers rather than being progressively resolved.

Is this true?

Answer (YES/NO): NO